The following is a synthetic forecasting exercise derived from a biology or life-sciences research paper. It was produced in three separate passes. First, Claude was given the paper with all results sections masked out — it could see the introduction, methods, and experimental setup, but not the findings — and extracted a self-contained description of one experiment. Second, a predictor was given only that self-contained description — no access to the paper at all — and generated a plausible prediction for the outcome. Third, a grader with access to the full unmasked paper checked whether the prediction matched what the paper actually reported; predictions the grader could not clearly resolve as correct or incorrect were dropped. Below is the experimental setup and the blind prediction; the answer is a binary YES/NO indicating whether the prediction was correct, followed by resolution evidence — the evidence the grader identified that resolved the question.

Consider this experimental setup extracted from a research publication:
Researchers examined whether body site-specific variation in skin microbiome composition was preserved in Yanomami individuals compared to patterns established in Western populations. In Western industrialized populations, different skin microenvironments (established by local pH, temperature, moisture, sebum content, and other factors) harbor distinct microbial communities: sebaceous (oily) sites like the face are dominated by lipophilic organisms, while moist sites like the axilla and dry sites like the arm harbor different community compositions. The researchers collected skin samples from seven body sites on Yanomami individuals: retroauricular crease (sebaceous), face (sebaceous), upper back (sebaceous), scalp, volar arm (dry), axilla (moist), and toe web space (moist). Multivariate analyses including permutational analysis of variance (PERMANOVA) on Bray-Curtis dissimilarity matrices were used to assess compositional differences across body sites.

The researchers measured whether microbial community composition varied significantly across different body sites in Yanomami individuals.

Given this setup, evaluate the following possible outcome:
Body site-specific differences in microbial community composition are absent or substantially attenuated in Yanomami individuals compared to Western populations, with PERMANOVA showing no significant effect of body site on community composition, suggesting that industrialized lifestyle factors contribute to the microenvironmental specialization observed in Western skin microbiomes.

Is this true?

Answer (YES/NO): NO